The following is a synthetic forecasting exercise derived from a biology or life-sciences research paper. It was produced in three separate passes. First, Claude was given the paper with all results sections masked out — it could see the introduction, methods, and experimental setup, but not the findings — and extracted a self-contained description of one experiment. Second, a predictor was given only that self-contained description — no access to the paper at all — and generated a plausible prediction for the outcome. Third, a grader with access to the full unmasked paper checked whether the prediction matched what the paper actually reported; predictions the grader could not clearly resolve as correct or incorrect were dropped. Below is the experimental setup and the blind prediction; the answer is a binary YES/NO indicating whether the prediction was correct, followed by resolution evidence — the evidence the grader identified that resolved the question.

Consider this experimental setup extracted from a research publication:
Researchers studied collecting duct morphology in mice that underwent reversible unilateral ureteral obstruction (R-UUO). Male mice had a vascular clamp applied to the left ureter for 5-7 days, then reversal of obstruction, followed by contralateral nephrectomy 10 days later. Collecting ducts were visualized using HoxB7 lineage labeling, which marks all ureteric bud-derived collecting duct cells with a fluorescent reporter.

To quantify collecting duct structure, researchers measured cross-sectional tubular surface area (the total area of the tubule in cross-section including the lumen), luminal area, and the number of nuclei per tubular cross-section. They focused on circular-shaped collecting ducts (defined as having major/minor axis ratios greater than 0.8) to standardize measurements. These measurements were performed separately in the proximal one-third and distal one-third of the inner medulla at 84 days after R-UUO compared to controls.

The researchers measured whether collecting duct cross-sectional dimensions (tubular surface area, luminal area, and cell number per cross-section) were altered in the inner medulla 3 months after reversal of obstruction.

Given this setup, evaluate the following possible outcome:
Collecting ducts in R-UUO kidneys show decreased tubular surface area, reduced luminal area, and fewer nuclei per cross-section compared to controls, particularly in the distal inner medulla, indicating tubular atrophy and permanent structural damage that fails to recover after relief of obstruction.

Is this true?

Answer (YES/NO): NO